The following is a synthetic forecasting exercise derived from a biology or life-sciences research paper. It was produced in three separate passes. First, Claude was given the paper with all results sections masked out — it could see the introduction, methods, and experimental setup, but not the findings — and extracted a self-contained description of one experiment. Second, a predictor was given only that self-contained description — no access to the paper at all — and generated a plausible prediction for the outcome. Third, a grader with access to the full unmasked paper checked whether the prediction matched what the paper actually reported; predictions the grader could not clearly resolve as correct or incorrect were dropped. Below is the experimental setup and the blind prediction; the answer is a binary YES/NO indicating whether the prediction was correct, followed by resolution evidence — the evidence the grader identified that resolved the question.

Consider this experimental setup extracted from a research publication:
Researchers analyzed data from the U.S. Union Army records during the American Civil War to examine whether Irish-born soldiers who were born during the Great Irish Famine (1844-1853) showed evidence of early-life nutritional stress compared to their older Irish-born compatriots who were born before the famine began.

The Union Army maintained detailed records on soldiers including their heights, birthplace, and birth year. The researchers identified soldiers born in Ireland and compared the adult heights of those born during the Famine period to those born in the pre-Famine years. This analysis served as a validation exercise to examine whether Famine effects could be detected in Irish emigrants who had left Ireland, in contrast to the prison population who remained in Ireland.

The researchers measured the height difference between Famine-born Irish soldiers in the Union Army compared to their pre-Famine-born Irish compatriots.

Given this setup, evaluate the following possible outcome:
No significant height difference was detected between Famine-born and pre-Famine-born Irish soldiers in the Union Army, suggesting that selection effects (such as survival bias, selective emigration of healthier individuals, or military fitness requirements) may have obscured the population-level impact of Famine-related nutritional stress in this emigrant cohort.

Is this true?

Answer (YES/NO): NO